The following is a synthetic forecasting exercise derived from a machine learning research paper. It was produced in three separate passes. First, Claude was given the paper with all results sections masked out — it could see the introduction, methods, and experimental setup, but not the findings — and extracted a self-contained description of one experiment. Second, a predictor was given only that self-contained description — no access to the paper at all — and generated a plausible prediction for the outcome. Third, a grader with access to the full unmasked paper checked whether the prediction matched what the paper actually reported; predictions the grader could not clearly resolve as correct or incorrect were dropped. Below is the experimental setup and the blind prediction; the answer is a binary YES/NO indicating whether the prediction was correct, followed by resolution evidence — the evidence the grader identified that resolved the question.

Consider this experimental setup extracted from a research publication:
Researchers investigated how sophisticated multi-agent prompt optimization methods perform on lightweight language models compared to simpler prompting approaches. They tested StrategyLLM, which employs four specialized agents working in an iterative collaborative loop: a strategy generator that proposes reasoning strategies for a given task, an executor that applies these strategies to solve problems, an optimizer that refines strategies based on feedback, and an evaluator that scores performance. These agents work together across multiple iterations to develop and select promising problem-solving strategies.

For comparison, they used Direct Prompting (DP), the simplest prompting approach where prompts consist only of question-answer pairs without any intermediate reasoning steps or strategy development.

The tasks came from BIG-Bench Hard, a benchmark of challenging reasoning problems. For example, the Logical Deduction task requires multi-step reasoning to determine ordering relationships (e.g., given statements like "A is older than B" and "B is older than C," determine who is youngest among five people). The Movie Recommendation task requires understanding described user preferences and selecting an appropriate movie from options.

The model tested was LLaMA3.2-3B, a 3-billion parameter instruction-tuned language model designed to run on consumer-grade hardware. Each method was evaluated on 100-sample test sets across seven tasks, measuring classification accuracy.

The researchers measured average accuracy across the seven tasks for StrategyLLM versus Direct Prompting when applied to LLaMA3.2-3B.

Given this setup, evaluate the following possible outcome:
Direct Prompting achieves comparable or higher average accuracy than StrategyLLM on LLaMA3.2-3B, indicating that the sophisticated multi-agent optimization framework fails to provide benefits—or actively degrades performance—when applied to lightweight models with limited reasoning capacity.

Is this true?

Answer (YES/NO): YES